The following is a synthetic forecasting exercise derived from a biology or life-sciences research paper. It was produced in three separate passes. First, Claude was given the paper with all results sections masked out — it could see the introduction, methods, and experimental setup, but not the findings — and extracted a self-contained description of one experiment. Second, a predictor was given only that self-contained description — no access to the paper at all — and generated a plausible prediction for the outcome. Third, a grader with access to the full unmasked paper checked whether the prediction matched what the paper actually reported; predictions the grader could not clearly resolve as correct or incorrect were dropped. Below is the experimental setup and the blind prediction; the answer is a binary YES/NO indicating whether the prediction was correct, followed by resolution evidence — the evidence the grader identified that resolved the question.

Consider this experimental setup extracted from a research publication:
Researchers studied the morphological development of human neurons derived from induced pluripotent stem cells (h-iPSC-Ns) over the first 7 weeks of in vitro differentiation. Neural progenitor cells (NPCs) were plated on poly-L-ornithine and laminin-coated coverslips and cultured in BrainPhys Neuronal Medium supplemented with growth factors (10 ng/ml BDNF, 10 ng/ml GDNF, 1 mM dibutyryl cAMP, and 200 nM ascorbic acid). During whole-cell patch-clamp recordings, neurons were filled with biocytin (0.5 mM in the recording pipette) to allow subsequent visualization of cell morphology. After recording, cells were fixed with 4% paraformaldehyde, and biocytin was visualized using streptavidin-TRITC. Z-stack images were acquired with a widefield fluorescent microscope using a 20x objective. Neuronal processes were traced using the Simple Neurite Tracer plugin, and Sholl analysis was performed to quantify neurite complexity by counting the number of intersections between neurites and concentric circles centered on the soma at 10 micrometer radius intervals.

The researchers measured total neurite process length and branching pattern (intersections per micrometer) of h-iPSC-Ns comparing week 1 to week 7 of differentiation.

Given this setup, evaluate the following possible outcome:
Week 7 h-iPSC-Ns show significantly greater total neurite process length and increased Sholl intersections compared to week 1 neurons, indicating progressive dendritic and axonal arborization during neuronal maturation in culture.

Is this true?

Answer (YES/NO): YES